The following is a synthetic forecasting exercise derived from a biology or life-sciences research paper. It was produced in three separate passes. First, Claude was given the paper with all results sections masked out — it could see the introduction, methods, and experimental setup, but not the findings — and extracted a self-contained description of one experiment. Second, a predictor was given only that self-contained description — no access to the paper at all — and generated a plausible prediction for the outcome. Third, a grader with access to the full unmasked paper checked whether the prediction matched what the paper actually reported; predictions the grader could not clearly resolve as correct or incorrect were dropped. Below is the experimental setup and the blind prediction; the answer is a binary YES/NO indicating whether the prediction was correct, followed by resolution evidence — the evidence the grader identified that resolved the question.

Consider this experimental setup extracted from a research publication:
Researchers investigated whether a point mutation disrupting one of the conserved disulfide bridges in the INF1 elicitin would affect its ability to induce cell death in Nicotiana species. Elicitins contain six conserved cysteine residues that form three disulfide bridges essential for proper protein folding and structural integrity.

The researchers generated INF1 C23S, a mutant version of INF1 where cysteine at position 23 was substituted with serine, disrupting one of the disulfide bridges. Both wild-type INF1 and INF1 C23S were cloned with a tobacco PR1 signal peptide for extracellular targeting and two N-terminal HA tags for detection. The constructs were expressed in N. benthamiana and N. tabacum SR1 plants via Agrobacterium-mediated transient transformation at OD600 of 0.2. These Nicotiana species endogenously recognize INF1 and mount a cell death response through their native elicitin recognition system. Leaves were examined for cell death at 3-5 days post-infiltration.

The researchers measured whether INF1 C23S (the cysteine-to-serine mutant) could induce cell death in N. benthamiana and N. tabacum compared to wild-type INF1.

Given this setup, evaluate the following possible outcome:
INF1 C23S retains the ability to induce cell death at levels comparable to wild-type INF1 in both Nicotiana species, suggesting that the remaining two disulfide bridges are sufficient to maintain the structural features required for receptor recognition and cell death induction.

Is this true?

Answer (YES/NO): NO